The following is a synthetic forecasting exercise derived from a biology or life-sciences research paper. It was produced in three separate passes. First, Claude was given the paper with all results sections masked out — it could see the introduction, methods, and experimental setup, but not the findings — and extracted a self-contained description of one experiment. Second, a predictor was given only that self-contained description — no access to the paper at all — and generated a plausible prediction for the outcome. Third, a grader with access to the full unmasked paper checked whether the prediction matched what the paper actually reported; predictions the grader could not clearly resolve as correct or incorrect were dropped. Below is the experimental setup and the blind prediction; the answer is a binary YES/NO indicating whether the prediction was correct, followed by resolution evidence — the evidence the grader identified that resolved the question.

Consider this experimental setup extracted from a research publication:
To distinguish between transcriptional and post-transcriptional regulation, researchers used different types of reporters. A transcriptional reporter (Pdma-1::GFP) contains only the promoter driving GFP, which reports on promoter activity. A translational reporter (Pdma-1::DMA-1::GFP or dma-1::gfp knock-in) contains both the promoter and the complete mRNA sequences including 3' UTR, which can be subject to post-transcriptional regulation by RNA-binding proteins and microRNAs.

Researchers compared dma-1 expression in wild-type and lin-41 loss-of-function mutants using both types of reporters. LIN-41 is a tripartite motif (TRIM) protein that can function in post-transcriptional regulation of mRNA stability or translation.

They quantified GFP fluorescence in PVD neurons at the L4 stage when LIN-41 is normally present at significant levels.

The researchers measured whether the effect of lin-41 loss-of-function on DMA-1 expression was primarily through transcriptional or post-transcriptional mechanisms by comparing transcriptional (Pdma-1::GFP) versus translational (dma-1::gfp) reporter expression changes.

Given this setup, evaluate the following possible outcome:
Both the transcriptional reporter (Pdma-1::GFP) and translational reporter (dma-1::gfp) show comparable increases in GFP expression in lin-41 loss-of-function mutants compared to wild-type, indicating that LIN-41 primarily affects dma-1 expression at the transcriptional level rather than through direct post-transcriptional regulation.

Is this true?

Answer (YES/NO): NO